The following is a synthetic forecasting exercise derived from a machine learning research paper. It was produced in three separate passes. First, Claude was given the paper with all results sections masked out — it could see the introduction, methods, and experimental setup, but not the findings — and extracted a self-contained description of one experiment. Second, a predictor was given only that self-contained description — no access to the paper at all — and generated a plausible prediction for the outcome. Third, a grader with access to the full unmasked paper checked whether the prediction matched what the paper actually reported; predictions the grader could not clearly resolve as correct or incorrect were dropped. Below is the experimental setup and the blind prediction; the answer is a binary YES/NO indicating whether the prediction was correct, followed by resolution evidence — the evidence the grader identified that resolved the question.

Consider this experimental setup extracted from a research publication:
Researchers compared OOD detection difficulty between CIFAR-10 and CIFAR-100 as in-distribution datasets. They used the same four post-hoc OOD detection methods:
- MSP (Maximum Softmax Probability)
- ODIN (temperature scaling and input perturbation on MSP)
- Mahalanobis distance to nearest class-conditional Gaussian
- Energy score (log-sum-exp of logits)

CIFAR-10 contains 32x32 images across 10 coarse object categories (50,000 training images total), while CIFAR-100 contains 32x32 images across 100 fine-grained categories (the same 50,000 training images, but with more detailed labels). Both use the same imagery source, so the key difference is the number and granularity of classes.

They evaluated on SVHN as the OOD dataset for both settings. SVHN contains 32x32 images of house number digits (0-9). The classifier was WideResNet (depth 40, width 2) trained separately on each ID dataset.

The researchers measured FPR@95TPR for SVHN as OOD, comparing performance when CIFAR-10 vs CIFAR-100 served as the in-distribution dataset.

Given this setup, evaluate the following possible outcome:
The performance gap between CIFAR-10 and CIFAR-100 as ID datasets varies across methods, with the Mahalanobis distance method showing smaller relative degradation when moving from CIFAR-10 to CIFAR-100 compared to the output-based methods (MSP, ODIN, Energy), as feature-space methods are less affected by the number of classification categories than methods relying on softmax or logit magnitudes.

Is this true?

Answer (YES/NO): NO